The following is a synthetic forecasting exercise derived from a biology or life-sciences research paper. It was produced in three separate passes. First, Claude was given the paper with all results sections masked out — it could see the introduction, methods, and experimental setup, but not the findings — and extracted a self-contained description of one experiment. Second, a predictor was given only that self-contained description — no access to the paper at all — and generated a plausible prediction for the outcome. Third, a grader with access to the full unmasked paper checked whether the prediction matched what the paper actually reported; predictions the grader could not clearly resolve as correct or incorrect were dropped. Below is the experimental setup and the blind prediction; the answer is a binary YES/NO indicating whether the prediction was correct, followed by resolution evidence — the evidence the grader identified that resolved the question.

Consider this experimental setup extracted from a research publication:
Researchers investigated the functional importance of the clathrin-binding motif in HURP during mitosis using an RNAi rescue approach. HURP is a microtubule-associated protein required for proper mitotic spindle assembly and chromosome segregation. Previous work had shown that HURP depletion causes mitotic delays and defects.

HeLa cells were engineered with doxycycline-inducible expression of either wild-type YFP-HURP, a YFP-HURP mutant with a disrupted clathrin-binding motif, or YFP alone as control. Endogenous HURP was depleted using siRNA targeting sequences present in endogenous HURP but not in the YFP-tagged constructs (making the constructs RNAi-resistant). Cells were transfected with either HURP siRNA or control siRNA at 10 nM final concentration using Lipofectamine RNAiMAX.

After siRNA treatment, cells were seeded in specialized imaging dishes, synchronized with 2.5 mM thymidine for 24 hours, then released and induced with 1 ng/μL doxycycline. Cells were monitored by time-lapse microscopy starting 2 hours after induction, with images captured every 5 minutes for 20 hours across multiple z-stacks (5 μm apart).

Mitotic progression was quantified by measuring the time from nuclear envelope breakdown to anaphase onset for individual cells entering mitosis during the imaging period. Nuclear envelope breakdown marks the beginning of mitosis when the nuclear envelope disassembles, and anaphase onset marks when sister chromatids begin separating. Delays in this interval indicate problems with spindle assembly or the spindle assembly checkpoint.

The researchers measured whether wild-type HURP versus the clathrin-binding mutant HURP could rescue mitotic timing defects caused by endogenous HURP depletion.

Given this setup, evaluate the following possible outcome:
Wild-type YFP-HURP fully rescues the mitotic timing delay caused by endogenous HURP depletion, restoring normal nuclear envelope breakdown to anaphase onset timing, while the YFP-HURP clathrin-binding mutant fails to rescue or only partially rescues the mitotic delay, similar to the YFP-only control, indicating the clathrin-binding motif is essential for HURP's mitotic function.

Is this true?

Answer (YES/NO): YES